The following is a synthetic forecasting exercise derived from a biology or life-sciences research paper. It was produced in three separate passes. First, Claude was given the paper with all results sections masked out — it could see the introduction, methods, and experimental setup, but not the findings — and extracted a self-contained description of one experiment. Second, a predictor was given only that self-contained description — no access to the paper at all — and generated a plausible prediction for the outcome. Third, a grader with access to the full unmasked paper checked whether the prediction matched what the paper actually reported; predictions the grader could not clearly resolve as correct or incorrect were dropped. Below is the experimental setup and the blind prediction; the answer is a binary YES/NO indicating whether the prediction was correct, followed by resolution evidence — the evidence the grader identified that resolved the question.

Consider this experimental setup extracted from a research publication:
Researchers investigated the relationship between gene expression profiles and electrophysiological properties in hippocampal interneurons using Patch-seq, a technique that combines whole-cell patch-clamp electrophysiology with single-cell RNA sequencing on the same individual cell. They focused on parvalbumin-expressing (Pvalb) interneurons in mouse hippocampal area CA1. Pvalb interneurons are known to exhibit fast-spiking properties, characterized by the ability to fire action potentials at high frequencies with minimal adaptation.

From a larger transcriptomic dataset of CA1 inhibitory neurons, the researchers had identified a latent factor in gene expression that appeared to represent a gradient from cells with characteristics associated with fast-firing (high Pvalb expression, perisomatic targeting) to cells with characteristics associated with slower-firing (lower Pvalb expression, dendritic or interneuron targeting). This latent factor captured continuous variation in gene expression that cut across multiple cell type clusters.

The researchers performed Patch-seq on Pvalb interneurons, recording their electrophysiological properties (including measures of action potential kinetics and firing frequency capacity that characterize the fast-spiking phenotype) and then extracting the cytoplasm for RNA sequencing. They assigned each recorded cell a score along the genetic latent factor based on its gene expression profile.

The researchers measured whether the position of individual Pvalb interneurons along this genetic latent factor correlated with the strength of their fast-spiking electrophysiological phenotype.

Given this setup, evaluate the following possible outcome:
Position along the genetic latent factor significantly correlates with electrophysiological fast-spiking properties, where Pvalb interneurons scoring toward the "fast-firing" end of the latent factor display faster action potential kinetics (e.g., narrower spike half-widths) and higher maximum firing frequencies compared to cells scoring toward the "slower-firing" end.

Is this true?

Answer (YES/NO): YES